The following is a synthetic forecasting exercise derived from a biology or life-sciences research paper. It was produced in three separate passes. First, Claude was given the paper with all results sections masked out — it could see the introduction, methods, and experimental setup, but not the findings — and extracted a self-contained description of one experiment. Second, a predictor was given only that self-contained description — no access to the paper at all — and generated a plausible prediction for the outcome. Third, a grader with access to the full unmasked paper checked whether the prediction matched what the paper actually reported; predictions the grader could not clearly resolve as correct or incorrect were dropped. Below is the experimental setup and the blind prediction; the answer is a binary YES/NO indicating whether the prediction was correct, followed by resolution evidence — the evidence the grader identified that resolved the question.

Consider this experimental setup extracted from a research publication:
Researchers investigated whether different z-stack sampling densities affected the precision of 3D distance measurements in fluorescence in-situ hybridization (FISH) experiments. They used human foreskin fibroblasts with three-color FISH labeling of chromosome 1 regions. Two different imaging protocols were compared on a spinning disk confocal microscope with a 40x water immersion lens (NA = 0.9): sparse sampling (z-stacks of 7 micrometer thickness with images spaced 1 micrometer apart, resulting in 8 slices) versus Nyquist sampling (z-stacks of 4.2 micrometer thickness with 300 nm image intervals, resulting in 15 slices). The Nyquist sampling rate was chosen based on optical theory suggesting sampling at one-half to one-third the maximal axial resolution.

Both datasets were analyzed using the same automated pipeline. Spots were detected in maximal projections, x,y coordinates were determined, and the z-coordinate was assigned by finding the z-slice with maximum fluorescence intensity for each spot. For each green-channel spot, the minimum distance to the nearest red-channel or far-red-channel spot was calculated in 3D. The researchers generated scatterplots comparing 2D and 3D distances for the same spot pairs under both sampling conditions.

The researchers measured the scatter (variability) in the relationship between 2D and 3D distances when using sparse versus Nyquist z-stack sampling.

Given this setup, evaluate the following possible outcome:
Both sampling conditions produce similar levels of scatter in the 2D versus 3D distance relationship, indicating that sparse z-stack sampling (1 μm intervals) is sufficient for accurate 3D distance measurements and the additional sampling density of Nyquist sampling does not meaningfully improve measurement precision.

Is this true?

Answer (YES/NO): NO